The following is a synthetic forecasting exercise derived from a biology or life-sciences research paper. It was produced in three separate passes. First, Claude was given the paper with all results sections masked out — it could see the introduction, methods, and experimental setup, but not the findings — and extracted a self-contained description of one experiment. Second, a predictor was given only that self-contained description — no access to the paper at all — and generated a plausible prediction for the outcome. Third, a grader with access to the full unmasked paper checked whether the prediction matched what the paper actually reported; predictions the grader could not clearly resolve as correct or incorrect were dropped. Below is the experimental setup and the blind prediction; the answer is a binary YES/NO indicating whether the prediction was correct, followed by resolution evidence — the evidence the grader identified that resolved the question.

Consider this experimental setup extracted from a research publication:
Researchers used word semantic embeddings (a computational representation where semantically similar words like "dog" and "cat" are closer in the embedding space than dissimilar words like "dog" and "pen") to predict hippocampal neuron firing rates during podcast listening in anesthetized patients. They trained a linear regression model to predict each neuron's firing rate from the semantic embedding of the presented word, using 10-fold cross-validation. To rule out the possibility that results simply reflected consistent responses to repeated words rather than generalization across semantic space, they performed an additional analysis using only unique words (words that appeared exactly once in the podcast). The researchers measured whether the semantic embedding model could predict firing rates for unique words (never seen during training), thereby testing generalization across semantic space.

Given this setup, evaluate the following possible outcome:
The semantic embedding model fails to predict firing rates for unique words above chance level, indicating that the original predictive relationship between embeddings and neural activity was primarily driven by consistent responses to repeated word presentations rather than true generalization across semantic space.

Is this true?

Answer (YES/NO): NO